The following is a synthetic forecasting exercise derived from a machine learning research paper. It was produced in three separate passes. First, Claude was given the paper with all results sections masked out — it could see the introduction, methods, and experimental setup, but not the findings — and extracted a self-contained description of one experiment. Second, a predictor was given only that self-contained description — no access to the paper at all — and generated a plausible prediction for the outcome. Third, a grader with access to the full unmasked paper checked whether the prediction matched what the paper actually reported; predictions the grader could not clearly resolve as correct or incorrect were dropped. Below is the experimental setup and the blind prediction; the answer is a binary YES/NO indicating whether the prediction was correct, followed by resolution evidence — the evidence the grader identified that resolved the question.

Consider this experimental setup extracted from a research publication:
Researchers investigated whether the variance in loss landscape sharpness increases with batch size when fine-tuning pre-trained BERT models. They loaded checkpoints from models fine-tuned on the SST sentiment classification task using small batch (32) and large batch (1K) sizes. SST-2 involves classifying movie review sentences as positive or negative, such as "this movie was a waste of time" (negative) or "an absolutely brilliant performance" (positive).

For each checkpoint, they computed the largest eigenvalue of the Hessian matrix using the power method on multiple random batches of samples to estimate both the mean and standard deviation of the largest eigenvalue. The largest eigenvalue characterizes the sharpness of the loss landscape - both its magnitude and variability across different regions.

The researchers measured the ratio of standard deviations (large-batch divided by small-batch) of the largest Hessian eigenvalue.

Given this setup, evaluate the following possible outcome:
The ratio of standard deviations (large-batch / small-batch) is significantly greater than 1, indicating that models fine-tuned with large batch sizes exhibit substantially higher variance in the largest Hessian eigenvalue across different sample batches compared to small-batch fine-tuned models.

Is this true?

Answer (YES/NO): YES